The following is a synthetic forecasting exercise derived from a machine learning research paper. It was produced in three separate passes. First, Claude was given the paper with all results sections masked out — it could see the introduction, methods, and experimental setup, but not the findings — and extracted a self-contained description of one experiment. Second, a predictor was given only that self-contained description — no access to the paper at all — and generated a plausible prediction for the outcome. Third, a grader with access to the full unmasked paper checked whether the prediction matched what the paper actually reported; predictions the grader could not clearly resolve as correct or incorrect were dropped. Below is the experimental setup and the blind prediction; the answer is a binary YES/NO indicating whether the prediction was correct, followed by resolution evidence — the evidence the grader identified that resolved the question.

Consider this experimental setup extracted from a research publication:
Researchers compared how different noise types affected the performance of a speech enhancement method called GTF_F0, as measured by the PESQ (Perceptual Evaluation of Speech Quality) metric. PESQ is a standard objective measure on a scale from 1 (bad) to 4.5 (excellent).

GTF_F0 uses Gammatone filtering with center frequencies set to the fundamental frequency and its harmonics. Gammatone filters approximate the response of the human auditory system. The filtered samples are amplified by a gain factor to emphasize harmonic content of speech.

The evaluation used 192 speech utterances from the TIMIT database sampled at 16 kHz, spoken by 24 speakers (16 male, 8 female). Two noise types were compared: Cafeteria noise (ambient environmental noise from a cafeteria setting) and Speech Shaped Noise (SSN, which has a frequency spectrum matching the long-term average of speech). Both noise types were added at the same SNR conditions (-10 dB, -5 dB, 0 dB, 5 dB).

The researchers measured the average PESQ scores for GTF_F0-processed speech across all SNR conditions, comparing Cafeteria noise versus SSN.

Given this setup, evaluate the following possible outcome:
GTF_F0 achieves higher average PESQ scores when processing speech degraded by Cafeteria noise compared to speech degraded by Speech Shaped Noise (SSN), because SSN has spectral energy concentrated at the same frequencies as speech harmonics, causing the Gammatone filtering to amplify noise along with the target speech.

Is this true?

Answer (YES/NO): YES